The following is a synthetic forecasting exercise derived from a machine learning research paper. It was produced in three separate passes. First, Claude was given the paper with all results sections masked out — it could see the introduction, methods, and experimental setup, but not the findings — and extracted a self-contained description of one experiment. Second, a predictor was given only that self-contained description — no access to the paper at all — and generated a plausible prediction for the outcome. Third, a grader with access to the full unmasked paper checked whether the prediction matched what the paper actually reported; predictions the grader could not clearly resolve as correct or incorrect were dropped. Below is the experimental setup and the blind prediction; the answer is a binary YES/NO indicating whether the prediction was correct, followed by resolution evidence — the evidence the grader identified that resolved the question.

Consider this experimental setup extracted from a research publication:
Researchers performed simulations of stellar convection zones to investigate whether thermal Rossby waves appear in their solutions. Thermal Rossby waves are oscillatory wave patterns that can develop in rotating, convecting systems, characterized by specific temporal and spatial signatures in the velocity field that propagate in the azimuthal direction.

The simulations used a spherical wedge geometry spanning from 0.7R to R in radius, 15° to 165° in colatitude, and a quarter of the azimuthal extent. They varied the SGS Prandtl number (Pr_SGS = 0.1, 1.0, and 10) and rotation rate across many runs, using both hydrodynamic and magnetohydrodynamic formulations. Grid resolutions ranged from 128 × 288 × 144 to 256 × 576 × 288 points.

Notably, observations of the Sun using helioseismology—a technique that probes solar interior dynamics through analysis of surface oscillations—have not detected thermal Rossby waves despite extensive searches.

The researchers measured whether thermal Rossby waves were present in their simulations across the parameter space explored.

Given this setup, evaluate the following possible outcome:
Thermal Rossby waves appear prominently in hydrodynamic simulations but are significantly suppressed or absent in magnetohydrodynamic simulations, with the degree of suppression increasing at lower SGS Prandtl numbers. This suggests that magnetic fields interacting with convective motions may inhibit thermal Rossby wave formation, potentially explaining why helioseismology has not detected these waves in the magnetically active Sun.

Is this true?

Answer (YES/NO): NO